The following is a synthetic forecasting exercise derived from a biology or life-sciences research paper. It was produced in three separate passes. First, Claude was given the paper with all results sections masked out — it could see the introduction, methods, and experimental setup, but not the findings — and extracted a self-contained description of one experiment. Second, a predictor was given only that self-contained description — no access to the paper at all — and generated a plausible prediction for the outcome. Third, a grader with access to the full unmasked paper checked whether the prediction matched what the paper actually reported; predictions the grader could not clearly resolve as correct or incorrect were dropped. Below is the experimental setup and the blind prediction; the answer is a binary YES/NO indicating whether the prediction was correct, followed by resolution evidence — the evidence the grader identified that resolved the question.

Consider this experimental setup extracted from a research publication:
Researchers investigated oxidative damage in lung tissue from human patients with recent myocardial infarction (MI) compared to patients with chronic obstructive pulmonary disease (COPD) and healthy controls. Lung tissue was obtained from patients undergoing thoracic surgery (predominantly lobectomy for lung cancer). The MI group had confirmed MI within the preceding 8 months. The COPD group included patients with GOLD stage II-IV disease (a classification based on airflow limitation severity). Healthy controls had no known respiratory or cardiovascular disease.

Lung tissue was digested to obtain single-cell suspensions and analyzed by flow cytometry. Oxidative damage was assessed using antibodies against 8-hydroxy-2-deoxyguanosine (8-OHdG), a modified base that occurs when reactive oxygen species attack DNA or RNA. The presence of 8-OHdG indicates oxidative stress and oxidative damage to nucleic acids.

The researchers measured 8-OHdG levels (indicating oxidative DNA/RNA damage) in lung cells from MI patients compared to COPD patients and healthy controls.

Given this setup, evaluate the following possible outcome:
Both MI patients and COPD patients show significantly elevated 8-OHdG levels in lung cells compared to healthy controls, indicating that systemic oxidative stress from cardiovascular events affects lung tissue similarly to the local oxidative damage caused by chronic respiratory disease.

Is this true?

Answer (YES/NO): YES